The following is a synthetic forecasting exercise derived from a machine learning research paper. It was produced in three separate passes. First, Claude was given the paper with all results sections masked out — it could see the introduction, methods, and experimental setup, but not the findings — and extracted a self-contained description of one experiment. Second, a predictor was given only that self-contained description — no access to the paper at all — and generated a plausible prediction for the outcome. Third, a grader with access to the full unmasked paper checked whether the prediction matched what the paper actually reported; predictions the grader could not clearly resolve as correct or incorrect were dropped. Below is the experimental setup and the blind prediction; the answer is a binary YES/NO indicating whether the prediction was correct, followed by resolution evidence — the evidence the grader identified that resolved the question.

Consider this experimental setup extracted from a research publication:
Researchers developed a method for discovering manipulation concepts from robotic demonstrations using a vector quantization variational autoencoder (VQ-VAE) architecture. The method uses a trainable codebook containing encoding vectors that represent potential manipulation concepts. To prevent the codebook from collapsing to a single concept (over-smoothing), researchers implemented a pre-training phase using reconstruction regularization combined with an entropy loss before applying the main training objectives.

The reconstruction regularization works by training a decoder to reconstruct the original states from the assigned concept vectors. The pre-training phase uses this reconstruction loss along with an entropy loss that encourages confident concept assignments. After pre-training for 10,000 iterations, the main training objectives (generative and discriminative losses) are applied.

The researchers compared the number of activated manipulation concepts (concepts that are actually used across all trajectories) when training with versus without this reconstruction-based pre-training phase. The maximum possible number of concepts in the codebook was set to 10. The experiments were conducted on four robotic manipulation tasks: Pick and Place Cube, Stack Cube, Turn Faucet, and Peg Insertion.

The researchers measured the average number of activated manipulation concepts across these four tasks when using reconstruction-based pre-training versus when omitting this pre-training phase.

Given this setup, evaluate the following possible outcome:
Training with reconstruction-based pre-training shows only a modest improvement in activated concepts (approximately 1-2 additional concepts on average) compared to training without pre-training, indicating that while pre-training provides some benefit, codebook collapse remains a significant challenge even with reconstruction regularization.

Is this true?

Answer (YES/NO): NO